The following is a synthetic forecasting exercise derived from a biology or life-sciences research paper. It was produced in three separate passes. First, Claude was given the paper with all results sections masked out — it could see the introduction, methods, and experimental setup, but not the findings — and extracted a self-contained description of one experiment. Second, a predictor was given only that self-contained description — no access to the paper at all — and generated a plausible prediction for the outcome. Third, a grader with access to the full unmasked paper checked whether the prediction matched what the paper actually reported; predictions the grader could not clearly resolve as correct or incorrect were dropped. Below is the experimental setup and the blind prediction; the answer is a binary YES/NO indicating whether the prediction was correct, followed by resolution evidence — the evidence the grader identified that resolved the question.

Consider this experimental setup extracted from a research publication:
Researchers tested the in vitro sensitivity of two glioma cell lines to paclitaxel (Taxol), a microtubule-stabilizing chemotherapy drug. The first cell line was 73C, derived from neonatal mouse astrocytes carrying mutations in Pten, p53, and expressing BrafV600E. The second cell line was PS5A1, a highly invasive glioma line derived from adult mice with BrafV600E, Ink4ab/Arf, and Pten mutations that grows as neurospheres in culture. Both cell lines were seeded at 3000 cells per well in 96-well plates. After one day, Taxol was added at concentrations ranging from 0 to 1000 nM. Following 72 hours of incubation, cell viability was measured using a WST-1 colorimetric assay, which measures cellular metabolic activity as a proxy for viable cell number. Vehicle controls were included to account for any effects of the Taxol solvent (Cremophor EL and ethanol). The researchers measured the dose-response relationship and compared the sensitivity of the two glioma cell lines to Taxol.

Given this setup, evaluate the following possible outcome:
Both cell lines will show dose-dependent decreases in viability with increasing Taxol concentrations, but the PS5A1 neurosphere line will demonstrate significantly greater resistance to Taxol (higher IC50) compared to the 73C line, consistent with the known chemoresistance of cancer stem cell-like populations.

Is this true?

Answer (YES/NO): NO